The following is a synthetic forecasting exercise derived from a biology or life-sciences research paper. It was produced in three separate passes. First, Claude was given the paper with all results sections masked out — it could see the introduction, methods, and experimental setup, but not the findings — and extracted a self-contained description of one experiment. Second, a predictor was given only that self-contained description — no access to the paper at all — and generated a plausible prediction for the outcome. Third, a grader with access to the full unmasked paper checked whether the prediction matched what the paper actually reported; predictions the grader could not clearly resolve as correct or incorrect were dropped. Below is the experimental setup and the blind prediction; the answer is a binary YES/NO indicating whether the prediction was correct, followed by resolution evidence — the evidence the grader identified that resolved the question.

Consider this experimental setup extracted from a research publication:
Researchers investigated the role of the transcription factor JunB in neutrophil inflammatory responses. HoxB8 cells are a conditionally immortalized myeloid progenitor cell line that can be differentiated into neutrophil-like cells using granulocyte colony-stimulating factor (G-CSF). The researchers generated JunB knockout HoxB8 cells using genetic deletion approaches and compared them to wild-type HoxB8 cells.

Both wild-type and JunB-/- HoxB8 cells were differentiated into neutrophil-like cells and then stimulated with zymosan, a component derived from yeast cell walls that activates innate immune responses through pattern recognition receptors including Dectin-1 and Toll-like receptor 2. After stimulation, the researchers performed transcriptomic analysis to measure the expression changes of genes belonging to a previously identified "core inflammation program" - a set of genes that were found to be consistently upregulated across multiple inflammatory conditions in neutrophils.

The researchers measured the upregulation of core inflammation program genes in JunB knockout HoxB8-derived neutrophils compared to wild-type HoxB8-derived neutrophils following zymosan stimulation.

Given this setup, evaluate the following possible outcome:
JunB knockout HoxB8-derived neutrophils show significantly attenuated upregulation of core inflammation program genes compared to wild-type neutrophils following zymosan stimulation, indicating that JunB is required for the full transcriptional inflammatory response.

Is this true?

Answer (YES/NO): YES